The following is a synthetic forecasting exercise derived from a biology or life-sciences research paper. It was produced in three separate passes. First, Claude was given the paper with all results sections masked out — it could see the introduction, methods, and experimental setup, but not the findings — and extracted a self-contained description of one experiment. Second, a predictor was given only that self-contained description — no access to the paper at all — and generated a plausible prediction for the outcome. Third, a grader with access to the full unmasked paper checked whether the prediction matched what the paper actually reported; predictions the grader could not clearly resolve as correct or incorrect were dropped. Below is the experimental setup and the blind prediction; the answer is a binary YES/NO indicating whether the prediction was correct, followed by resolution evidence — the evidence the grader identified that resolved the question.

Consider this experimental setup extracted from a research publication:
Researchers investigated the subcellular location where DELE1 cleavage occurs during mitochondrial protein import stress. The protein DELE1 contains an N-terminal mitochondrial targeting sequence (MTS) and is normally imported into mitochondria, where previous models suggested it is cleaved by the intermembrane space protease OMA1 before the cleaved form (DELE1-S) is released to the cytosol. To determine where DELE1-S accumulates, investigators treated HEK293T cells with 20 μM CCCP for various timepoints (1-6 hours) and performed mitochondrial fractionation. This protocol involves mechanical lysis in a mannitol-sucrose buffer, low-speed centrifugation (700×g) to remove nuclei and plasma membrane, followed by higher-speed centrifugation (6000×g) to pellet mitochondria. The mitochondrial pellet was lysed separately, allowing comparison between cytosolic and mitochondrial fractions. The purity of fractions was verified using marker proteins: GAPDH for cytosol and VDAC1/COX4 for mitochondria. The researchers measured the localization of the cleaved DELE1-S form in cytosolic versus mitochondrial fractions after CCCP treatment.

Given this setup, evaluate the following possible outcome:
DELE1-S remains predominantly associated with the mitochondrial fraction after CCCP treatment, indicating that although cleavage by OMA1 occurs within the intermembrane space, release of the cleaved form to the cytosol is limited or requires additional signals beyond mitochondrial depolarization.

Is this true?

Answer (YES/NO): NO